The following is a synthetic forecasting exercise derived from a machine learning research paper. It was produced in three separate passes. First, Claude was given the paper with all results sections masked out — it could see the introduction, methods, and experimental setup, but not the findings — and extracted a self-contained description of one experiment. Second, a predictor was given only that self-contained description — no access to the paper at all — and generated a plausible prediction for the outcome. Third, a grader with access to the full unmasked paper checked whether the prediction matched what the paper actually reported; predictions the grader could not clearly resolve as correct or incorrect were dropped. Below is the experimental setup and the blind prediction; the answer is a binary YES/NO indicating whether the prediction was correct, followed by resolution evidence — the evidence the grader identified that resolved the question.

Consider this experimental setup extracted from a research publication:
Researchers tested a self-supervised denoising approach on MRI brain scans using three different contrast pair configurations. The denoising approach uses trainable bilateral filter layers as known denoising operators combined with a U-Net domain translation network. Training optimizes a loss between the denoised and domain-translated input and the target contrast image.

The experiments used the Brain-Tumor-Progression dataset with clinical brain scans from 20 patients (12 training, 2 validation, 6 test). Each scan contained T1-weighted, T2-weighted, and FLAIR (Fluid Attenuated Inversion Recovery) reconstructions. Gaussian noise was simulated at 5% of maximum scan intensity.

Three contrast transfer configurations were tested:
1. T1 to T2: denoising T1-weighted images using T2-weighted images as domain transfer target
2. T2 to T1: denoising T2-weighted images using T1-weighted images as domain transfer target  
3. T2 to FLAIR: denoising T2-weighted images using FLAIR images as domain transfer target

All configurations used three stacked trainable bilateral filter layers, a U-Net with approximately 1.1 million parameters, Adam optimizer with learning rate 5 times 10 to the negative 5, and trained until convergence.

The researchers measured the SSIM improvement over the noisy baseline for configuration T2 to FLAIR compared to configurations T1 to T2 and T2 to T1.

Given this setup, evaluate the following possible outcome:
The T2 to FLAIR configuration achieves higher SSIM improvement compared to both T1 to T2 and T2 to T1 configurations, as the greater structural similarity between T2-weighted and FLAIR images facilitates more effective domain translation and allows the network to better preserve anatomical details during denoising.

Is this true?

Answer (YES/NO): NO